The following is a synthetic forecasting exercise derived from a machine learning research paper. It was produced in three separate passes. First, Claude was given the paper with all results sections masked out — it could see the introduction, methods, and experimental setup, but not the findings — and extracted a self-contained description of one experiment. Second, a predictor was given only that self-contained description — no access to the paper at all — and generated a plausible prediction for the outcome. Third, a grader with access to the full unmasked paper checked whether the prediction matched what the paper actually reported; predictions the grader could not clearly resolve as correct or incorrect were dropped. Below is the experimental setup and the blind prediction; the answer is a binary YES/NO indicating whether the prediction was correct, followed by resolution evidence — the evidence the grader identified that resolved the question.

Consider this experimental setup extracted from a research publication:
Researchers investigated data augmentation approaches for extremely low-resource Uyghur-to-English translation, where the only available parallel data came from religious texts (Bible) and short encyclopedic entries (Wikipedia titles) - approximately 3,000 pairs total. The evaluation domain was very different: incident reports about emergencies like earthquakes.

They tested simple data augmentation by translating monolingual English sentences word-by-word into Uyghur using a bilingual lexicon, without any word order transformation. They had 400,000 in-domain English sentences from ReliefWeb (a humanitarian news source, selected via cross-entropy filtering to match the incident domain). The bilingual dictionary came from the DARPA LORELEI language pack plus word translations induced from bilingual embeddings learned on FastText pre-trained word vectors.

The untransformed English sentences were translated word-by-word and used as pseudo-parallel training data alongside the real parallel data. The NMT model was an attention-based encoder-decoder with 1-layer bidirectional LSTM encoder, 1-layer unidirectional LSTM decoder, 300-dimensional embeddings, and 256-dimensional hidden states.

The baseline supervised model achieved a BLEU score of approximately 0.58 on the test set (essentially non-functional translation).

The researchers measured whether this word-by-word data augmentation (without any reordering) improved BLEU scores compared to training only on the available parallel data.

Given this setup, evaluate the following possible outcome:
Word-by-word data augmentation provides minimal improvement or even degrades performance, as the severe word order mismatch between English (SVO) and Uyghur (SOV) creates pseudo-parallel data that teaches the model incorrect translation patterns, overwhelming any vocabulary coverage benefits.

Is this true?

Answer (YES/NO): NO